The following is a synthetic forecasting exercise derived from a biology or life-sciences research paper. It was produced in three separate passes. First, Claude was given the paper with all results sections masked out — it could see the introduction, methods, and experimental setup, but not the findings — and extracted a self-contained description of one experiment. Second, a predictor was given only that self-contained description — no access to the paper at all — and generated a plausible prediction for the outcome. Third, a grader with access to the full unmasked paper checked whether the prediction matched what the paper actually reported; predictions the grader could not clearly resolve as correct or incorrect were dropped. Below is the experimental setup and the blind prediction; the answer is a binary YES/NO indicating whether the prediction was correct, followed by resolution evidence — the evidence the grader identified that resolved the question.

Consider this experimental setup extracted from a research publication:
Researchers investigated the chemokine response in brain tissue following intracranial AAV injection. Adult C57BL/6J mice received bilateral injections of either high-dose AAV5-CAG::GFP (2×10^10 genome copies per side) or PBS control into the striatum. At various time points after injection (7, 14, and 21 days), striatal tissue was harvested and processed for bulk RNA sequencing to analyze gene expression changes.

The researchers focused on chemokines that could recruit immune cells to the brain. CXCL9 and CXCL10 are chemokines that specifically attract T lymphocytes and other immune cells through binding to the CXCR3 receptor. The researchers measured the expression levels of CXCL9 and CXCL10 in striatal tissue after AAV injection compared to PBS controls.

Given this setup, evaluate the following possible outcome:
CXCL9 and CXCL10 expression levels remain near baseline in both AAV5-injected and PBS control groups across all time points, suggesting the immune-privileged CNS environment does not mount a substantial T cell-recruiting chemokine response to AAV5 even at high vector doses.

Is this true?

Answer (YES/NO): NO